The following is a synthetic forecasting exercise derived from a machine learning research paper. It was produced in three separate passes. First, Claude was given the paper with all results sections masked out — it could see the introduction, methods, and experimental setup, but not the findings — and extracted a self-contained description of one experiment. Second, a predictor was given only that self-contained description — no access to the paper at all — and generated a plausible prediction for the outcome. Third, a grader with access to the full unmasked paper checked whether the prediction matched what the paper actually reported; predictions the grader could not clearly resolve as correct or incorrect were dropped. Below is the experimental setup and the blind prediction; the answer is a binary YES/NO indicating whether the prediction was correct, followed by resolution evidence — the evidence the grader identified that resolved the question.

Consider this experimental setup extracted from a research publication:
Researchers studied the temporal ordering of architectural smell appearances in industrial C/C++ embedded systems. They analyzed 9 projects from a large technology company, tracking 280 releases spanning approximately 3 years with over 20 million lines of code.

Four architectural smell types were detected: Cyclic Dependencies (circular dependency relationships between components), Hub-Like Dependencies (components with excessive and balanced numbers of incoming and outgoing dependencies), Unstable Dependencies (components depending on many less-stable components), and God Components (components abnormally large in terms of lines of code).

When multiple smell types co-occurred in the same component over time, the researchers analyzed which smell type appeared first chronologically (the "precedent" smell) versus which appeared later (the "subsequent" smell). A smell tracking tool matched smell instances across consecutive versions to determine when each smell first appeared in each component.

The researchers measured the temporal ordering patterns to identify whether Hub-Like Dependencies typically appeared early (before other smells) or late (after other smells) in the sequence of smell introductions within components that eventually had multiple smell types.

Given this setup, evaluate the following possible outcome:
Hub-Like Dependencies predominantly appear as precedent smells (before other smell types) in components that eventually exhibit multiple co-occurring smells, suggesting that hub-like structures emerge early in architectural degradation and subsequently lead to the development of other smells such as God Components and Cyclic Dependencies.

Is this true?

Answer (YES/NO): NO